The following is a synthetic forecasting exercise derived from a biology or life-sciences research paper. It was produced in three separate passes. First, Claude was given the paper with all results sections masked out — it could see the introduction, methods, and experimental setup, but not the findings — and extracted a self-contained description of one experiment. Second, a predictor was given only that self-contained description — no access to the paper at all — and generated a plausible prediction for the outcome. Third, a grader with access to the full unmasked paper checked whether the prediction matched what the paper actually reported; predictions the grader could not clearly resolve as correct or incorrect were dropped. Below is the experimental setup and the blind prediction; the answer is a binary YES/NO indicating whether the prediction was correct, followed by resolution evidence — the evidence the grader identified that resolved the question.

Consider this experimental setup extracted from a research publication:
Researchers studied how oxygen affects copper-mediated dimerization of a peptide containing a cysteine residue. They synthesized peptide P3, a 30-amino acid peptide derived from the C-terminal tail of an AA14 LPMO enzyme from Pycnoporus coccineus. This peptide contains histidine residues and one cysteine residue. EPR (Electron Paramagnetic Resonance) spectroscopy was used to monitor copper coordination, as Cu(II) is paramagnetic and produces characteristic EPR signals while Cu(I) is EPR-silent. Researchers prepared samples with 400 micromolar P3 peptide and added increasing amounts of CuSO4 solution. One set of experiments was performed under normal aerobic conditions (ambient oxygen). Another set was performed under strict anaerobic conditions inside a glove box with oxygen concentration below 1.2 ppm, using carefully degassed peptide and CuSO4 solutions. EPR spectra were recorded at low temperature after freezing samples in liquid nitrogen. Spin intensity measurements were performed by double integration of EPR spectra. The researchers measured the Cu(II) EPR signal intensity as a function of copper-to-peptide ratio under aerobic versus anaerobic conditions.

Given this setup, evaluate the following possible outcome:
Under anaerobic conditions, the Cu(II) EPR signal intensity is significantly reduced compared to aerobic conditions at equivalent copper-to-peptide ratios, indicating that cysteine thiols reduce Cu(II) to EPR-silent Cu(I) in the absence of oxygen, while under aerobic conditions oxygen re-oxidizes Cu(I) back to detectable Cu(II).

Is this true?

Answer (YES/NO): YES